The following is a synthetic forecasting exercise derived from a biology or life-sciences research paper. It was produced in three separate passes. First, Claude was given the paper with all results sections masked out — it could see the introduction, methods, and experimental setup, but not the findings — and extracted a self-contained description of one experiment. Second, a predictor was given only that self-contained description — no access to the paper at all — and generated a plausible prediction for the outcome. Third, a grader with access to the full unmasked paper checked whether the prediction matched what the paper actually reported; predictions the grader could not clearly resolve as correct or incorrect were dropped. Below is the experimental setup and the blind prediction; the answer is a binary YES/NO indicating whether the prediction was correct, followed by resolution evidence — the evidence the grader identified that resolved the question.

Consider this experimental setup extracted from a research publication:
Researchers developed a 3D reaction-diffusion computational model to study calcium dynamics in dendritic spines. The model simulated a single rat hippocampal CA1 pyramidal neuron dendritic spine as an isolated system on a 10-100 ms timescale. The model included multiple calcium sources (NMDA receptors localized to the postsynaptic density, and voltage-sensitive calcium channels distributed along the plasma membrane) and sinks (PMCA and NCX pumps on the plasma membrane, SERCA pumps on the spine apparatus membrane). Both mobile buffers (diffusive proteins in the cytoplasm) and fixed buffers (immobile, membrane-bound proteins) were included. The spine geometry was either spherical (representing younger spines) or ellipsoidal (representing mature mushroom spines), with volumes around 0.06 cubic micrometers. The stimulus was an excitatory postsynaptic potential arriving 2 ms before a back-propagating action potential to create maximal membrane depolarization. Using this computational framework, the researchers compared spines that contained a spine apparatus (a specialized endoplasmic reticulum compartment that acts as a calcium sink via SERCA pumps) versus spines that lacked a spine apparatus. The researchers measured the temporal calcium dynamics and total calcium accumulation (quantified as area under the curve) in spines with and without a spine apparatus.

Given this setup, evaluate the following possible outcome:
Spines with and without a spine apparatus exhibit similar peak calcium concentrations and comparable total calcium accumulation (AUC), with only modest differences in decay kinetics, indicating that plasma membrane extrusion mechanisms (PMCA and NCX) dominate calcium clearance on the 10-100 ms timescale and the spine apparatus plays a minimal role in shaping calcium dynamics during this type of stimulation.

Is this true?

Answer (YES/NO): NO